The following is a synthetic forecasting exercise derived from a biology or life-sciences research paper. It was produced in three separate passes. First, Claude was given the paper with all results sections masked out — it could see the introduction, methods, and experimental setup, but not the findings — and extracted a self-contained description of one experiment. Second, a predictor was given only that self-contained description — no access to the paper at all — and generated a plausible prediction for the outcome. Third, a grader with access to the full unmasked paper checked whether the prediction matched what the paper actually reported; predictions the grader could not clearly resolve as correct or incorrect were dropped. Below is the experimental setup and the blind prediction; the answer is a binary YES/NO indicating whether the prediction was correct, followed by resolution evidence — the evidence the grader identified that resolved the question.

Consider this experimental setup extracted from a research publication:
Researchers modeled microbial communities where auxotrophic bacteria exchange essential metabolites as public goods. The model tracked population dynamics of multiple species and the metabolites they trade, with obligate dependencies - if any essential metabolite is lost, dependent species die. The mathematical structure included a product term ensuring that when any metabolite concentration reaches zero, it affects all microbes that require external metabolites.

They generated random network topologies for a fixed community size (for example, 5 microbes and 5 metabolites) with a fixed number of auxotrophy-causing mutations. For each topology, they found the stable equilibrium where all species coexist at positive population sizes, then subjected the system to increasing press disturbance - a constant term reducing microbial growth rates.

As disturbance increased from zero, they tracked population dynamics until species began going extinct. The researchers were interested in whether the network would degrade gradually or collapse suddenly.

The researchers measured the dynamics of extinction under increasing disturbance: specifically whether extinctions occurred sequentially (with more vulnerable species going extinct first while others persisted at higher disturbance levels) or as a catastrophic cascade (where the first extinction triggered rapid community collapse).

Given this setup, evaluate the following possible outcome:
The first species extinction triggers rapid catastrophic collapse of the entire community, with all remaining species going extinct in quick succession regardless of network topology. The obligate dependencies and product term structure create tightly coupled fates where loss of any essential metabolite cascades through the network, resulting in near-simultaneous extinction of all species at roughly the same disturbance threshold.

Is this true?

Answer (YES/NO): NO